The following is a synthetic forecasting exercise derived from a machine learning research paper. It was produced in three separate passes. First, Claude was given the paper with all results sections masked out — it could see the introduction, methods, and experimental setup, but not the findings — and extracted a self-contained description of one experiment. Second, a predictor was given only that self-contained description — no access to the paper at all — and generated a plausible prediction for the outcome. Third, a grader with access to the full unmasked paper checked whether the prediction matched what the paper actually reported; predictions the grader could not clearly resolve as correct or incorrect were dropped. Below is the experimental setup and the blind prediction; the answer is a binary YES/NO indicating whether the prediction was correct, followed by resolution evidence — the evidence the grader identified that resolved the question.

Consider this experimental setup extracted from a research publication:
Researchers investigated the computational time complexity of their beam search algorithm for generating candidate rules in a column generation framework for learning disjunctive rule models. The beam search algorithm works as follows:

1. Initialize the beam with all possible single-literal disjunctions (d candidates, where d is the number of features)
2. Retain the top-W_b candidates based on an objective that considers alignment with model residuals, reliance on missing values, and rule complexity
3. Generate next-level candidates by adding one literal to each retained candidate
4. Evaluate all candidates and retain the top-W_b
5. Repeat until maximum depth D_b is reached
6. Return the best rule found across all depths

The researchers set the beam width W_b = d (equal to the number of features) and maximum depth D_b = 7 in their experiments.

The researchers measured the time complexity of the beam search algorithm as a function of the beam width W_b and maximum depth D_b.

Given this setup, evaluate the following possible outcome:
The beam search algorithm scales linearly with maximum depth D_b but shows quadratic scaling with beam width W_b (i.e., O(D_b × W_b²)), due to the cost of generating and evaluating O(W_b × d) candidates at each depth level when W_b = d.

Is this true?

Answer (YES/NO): NO